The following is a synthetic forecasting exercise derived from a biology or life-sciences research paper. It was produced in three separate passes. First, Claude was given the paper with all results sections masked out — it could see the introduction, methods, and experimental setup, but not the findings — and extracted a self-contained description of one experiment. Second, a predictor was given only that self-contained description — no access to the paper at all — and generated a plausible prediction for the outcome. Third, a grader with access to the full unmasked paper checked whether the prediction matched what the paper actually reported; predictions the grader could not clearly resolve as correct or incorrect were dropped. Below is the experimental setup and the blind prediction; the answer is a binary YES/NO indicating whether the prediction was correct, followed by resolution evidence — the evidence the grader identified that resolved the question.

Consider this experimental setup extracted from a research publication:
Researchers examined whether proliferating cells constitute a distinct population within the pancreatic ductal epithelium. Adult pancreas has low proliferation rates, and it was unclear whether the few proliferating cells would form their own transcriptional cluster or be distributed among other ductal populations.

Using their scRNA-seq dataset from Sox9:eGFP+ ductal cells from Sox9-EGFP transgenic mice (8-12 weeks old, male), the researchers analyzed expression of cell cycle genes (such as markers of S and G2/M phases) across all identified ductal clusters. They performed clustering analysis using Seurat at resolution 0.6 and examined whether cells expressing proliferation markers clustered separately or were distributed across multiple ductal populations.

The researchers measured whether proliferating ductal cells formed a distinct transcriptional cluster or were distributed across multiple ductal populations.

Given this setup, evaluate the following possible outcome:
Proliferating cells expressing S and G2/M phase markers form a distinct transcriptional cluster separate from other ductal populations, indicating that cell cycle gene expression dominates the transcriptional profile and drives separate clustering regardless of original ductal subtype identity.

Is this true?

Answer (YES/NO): YES